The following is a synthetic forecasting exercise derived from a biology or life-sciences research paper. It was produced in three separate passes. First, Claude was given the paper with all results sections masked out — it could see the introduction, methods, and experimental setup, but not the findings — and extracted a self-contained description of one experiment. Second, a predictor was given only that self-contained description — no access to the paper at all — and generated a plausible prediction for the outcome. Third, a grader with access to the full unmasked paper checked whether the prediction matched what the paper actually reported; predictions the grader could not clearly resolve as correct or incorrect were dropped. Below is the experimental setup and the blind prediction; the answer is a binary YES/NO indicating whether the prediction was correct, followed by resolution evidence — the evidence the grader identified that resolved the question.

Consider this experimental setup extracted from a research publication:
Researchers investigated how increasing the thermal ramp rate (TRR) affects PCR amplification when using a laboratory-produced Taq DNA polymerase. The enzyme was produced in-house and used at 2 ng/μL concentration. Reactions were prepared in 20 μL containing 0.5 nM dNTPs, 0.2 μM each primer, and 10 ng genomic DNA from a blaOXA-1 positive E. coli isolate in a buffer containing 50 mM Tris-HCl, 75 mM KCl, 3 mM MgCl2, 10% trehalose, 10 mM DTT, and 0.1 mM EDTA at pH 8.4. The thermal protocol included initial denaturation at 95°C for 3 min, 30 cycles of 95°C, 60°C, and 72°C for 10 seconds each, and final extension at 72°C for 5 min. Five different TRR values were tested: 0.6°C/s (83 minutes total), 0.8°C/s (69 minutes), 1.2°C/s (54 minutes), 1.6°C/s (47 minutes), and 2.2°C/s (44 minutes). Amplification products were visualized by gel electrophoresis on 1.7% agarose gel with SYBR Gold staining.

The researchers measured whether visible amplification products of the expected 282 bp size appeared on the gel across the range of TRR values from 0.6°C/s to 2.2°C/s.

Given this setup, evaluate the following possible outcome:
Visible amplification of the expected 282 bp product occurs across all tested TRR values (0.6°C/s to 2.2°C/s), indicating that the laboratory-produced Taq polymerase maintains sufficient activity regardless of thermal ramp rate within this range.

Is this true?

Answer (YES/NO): YES